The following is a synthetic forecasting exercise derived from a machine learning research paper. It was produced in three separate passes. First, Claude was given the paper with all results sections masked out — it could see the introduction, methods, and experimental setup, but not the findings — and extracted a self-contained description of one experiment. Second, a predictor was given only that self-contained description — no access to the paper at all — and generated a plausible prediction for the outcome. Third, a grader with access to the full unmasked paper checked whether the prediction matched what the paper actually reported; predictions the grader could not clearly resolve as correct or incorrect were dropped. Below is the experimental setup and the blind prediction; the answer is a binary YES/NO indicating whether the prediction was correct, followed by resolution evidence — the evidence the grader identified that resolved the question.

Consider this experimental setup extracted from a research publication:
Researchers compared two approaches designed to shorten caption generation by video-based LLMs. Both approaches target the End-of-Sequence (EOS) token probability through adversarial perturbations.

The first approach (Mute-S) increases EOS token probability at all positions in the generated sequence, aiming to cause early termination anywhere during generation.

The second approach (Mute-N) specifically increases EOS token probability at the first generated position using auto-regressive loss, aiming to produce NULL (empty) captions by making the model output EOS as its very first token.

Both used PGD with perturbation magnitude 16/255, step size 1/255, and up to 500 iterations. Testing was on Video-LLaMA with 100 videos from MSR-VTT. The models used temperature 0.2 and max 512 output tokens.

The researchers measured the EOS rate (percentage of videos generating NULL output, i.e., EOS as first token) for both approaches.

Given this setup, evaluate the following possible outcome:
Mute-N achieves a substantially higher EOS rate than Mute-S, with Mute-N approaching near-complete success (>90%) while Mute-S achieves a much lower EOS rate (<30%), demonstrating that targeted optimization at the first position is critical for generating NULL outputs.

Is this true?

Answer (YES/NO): YES